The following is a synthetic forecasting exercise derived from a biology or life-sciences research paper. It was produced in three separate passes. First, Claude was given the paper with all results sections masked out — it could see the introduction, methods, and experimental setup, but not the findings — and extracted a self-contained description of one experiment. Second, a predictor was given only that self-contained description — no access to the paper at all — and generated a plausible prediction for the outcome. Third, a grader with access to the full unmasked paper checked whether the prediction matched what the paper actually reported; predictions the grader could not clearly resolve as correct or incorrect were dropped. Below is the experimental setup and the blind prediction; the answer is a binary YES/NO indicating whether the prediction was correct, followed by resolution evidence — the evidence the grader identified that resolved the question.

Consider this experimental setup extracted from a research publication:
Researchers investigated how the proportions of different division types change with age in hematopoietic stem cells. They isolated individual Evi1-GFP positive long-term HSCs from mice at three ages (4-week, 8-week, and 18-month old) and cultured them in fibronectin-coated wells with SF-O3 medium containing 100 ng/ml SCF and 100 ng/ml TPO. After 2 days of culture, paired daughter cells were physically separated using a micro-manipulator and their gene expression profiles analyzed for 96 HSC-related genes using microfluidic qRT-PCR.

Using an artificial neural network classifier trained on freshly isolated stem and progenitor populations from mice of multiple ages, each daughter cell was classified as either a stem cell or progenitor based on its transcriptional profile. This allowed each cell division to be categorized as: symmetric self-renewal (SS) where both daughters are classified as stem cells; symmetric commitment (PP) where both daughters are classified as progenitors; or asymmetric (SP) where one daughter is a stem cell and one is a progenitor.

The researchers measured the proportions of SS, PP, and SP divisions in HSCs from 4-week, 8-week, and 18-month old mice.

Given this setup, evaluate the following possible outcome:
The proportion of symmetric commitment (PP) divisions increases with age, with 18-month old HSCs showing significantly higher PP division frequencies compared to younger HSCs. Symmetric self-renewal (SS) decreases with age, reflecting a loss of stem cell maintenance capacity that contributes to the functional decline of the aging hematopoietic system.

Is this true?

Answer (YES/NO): YES